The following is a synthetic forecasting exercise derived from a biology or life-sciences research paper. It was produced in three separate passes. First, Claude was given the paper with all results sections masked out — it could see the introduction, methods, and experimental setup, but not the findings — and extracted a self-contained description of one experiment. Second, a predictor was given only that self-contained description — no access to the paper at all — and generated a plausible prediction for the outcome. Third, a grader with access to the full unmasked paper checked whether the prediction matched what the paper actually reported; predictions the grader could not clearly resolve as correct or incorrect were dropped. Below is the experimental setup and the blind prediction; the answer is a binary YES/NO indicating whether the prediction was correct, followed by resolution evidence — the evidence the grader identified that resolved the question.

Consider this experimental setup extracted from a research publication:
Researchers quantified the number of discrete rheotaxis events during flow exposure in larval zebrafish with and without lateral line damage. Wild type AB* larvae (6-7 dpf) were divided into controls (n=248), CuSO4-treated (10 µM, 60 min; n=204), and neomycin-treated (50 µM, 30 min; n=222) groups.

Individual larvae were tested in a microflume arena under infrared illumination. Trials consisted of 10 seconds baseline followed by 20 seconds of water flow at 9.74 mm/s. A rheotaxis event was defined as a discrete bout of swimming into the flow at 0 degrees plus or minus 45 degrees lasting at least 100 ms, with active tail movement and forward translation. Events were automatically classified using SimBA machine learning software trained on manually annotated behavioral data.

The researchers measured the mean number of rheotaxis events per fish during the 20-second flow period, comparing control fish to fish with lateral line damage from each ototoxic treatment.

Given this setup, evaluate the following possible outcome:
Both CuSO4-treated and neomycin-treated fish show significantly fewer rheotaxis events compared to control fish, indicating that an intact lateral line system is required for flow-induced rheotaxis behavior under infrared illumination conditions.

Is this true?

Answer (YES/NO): NO